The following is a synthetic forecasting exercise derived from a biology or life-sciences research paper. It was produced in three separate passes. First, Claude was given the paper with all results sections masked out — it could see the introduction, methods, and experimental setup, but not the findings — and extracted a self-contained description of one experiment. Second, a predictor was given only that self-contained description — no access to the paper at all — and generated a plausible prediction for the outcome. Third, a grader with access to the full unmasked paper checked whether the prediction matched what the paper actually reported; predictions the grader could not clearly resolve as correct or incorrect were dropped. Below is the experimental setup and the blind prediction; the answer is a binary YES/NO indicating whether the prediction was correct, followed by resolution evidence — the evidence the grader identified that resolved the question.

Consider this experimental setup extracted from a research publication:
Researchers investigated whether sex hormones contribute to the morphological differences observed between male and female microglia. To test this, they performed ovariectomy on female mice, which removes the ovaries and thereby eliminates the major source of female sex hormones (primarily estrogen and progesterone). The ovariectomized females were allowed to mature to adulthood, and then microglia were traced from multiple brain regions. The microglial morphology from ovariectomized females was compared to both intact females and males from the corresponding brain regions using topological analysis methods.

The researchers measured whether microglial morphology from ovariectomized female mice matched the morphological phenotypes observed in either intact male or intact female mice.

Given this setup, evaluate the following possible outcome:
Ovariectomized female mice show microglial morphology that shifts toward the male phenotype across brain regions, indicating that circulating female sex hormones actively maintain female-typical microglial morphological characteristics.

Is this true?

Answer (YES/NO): NO